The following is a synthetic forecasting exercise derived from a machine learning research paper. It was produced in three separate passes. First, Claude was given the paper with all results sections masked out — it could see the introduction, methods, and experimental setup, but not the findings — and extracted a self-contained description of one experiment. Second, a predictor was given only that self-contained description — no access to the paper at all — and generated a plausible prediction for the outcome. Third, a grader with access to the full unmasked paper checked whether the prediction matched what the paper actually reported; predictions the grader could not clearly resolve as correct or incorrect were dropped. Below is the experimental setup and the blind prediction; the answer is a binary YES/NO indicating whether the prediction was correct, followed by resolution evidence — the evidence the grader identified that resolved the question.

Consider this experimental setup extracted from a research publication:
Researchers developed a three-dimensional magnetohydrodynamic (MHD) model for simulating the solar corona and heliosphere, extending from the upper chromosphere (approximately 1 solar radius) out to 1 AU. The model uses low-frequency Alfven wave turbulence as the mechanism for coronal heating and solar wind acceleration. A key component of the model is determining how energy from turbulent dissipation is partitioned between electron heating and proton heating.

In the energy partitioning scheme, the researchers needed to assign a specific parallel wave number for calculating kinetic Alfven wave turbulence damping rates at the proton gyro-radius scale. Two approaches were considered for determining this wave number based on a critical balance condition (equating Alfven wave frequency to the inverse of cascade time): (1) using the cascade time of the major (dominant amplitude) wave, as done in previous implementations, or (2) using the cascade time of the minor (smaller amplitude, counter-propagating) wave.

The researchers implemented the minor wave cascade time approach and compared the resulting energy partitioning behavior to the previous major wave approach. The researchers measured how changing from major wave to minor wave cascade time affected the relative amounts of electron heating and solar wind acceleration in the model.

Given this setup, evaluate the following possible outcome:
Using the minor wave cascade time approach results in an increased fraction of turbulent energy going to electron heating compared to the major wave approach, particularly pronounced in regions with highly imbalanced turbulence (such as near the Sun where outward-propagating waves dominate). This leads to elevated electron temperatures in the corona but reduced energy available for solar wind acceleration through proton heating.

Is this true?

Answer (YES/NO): YES